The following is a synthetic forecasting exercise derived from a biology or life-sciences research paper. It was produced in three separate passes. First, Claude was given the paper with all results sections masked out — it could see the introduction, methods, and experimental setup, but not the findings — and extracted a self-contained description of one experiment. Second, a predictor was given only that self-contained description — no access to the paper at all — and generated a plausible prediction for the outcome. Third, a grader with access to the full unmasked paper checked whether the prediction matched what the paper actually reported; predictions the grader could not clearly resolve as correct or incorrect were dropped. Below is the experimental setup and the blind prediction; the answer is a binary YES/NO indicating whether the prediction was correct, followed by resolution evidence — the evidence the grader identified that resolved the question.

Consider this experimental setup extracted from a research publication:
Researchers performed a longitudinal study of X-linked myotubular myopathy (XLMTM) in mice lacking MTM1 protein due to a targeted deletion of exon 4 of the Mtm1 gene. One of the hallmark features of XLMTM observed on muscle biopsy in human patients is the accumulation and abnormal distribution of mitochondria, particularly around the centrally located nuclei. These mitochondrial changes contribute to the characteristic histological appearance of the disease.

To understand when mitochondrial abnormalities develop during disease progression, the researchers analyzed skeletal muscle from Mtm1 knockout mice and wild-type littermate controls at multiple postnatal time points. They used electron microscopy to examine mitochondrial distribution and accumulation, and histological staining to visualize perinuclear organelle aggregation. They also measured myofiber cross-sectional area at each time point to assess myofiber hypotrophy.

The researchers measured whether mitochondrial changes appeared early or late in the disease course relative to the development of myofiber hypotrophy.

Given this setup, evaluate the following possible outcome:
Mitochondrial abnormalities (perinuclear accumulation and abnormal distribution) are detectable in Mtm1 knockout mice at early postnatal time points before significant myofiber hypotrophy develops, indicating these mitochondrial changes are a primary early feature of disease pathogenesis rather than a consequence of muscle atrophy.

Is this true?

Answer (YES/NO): YES